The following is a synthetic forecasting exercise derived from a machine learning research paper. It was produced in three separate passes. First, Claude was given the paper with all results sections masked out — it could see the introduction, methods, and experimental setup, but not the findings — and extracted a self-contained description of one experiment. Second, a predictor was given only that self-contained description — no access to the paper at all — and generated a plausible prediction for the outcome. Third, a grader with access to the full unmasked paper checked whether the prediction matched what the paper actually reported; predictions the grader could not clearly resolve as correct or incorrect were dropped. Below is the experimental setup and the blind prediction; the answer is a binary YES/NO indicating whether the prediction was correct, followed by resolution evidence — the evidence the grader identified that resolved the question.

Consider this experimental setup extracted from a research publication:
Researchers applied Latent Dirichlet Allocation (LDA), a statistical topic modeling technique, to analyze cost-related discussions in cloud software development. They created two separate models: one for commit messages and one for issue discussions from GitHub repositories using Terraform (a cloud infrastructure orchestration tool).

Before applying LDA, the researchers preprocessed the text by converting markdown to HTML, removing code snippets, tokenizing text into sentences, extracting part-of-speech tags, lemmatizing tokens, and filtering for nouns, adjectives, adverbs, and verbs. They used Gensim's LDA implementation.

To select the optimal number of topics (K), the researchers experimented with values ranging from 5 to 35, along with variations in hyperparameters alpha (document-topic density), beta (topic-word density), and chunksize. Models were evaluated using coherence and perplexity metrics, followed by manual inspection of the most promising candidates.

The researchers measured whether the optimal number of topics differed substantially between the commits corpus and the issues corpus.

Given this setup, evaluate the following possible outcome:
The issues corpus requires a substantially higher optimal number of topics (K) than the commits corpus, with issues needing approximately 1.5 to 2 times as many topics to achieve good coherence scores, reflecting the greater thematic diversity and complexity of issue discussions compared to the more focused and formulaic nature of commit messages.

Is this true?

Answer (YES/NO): NO